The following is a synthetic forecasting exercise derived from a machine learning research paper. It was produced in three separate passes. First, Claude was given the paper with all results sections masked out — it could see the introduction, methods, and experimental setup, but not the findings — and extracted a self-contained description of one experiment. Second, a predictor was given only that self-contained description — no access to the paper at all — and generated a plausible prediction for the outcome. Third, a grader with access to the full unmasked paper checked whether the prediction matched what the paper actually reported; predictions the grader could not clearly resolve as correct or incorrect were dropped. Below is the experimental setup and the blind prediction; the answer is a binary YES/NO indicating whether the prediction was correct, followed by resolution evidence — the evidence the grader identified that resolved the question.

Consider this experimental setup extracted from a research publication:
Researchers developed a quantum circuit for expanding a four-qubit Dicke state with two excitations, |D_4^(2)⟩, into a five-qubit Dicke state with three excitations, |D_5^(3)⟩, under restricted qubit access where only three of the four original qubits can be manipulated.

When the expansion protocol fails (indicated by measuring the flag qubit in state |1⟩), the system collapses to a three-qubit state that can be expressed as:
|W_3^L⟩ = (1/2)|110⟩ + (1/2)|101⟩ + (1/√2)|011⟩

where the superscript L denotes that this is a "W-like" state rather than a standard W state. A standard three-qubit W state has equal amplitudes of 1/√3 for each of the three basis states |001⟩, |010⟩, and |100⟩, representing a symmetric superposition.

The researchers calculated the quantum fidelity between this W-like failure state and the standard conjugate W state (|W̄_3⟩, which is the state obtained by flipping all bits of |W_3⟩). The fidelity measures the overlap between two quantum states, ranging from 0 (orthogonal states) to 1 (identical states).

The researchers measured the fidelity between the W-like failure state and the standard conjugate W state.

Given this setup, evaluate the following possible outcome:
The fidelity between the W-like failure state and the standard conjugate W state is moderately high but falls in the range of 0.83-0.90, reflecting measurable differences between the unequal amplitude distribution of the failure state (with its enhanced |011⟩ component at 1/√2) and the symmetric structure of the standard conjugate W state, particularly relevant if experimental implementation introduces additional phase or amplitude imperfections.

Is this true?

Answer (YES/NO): NO